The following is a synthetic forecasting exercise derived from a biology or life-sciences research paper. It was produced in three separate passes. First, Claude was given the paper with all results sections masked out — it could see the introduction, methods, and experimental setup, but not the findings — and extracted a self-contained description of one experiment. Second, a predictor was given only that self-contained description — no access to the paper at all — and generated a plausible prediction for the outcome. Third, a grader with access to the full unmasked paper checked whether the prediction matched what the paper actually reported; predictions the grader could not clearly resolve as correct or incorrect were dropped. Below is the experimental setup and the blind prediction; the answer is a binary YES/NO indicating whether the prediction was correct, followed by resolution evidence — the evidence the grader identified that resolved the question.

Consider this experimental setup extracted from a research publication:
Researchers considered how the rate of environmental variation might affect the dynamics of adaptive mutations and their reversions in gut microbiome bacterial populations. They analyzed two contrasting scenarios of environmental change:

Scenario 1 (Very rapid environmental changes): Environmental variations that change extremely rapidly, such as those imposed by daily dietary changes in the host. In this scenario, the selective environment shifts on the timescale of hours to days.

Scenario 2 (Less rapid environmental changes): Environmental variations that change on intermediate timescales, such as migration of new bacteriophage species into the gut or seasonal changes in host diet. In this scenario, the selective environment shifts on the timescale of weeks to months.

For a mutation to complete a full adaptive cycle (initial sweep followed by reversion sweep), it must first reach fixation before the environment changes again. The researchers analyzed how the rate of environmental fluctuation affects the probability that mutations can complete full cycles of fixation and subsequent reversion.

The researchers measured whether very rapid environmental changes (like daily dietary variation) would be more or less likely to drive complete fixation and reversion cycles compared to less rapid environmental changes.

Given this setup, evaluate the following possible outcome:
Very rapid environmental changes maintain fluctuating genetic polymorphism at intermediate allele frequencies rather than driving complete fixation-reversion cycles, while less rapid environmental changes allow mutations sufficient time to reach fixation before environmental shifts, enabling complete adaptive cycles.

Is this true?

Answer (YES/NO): NO